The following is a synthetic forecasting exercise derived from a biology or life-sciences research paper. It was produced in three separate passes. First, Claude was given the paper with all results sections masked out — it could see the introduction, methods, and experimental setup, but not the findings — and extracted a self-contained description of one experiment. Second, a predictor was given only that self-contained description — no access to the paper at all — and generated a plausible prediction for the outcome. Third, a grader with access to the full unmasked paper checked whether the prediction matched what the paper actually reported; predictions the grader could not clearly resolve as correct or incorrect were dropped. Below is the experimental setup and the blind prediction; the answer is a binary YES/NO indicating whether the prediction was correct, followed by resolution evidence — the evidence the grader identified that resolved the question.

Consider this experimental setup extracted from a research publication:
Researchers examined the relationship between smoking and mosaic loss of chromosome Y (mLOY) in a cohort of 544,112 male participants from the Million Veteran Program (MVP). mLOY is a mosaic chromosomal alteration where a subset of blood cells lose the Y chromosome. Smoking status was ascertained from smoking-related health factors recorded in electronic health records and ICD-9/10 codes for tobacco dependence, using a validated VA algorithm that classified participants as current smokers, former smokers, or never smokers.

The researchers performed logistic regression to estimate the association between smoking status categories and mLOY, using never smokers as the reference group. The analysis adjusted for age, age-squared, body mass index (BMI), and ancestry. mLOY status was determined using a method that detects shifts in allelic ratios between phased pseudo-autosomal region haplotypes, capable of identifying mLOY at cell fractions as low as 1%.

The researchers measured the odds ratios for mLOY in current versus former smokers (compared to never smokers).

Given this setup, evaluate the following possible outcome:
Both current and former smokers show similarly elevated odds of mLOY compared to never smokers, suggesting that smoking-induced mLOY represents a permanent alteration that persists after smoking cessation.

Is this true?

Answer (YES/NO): NO